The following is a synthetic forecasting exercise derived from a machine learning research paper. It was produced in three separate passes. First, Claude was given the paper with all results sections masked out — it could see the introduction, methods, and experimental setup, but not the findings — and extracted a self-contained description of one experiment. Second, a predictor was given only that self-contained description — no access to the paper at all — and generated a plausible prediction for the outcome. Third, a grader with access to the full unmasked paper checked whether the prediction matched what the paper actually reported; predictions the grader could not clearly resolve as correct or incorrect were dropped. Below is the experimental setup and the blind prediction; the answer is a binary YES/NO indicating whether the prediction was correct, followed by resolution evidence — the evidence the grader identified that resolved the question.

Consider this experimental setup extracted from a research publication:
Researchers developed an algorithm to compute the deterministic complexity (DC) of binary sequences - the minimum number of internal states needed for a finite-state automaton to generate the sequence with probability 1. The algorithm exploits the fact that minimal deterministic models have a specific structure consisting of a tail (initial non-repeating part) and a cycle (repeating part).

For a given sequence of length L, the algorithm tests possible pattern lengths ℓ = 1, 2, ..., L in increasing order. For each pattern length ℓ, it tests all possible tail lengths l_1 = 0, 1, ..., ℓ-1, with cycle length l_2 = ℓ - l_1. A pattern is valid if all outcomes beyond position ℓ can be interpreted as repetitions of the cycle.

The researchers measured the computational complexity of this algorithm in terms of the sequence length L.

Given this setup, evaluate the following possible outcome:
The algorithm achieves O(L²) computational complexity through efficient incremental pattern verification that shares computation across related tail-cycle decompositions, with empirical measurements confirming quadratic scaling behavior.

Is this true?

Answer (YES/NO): NO